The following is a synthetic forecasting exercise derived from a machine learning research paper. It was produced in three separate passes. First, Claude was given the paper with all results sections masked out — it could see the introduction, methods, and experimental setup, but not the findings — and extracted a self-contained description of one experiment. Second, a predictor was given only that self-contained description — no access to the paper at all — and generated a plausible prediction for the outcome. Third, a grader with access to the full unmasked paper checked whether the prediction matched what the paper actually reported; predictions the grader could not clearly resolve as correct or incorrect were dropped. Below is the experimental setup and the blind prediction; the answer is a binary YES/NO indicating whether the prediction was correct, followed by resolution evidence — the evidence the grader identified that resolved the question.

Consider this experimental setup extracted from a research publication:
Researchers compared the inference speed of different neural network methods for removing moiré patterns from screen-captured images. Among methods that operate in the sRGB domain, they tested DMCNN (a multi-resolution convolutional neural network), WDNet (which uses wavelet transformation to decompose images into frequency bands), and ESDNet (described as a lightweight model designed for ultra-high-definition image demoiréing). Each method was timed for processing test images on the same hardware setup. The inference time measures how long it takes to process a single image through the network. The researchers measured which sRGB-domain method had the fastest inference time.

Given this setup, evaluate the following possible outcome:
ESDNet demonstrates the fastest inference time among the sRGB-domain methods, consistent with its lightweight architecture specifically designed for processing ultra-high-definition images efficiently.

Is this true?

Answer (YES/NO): NO